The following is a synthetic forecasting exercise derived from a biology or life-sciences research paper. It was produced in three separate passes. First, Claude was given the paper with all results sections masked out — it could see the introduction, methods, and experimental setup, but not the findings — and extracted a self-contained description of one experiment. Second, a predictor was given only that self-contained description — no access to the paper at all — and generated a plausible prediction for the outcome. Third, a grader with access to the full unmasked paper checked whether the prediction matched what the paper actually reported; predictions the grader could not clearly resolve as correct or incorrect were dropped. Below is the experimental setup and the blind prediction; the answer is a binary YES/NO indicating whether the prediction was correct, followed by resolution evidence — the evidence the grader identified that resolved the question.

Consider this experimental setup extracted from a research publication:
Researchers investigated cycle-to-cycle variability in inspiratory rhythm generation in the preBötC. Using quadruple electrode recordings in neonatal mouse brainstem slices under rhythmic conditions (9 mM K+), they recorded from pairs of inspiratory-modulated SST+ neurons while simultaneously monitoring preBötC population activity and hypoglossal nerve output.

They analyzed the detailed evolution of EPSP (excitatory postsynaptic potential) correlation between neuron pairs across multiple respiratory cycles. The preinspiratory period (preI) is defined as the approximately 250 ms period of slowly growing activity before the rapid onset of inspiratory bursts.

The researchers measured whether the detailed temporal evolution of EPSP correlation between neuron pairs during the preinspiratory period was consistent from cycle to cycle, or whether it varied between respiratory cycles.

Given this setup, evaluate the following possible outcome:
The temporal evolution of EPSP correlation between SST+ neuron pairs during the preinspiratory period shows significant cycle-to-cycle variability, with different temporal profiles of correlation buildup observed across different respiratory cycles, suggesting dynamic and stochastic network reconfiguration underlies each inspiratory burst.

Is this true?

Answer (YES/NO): YES